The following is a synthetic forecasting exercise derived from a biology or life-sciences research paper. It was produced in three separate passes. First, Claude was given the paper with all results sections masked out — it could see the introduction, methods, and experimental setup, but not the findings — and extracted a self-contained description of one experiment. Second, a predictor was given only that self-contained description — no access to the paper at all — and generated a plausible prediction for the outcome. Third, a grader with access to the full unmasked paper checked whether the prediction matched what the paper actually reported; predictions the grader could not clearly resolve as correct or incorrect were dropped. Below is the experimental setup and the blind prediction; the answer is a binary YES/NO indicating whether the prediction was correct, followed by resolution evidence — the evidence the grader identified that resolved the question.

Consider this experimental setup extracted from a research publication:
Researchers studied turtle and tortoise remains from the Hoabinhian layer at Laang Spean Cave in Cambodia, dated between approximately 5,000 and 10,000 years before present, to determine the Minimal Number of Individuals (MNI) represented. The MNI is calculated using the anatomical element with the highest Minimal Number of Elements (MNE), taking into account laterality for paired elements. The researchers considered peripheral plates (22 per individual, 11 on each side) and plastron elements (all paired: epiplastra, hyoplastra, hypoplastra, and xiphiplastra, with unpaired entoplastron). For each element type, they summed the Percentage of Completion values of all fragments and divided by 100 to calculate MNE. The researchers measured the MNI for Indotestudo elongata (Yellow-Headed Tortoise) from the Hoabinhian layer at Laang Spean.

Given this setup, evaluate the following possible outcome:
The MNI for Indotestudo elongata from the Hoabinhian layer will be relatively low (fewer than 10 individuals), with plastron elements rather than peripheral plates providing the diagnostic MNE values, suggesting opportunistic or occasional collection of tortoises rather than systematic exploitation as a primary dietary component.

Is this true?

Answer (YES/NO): NO